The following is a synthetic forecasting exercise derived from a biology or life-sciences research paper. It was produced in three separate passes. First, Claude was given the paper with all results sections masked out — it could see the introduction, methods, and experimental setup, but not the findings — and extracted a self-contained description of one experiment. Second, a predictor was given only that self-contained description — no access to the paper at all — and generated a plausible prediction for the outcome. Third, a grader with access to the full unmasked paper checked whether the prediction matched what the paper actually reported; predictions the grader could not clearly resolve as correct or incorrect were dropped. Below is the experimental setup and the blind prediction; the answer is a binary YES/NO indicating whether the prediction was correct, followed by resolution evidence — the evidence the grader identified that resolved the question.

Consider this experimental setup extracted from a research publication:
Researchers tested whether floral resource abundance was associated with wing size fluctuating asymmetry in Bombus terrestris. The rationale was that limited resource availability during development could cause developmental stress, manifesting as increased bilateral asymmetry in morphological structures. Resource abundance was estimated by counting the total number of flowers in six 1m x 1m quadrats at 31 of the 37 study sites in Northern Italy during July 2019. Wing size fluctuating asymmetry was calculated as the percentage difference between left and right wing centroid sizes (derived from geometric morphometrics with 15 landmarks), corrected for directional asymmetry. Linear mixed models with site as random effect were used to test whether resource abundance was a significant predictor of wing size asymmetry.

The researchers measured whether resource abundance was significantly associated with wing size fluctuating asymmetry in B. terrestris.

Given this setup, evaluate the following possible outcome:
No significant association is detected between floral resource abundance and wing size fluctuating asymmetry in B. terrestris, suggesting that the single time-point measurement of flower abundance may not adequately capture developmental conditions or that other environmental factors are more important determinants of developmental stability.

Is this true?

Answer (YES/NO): YES